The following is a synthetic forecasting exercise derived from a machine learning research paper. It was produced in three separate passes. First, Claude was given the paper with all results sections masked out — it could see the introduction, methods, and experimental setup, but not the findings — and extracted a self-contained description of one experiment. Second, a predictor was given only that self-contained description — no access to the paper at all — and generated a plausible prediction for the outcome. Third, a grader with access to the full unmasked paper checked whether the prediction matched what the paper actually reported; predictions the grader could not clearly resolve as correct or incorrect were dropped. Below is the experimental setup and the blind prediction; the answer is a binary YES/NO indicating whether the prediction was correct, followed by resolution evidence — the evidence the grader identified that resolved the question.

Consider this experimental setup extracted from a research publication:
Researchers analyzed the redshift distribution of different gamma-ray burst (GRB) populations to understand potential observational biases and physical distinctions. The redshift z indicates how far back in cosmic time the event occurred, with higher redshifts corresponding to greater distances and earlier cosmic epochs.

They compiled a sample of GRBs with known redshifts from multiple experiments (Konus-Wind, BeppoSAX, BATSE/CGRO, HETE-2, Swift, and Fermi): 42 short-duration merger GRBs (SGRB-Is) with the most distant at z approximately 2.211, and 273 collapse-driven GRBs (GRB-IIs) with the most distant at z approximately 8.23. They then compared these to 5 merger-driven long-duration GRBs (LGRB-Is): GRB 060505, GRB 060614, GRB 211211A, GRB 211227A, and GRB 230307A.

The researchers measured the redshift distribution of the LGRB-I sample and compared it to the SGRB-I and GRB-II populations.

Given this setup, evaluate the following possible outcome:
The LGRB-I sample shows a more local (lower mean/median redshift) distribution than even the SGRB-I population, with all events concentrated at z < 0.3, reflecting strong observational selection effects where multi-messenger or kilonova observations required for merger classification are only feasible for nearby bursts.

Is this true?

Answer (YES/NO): YES